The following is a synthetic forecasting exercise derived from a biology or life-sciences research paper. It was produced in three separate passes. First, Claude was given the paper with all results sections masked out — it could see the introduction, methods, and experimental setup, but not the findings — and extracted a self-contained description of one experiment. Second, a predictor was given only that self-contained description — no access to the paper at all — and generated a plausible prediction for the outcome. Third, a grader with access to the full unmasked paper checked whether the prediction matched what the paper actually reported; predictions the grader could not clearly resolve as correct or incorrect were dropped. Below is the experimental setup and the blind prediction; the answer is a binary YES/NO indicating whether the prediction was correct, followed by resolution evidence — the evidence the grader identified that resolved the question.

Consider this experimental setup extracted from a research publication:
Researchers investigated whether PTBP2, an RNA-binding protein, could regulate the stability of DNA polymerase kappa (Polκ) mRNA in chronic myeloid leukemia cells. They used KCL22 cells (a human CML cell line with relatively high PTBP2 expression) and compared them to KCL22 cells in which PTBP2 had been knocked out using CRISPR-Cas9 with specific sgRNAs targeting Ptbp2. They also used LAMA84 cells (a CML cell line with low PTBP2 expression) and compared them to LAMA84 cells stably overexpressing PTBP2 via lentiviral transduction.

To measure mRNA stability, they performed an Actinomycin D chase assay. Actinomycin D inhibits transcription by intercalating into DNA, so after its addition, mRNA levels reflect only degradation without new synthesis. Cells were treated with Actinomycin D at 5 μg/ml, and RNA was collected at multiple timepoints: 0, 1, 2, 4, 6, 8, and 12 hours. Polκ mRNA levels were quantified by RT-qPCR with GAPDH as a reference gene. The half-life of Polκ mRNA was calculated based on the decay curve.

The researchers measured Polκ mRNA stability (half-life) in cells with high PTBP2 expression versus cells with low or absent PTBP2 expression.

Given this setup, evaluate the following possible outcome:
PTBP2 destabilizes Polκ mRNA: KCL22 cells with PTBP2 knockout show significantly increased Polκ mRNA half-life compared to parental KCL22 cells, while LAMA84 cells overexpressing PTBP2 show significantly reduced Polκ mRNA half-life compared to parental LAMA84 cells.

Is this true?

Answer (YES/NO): NO